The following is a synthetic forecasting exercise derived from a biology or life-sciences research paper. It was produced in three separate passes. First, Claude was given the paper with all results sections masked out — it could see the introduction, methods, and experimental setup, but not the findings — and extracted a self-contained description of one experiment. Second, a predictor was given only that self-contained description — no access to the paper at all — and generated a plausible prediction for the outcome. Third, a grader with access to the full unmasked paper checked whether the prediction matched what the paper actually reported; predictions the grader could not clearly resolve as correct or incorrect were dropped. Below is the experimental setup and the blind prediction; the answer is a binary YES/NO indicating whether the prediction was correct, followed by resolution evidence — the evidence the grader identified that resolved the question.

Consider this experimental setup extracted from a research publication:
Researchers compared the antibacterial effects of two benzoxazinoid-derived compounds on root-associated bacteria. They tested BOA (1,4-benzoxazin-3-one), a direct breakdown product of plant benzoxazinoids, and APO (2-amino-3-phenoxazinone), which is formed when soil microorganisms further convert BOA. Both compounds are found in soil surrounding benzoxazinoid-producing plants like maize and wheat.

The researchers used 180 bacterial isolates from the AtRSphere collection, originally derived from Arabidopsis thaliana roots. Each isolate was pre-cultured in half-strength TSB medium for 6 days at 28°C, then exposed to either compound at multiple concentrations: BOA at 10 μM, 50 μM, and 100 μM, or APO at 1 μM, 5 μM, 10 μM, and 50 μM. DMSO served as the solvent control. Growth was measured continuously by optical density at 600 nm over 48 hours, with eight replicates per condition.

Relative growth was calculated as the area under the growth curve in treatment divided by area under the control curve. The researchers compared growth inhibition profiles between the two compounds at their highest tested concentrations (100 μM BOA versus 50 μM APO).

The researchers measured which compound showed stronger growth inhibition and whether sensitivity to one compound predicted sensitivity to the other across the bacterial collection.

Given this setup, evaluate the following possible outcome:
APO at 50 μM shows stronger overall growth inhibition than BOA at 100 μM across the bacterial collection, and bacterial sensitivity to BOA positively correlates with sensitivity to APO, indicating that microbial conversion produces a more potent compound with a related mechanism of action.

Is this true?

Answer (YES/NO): NO